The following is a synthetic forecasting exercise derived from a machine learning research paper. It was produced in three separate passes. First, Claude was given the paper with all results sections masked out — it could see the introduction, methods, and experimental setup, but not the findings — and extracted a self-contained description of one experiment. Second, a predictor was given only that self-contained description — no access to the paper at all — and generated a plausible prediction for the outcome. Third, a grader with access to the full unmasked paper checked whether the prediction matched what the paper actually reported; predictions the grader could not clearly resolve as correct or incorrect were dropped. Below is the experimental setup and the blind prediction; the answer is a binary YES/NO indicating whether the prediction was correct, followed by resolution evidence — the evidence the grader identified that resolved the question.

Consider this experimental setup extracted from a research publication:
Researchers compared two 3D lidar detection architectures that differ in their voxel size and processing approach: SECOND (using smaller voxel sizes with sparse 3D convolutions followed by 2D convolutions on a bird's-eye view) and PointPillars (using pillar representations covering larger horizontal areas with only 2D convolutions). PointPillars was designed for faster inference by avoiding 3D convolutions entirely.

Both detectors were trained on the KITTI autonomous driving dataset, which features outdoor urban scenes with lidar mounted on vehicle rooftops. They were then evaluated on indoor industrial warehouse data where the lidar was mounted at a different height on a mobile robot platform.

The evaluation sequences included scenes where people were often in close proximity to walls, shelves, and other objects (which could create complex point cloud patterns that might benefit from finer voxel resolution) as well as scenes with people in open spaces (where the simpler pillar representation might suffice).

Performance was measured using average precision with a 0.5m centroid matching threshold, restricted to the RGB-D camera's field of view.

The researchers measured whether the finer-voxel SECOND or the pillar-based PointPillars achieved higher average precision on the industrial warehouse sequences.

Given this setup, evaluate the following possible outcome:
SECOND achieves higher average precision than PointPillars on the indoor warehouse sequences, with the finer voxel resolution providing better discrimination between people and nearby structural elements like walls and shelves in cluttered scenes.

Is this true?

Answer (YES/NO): YES